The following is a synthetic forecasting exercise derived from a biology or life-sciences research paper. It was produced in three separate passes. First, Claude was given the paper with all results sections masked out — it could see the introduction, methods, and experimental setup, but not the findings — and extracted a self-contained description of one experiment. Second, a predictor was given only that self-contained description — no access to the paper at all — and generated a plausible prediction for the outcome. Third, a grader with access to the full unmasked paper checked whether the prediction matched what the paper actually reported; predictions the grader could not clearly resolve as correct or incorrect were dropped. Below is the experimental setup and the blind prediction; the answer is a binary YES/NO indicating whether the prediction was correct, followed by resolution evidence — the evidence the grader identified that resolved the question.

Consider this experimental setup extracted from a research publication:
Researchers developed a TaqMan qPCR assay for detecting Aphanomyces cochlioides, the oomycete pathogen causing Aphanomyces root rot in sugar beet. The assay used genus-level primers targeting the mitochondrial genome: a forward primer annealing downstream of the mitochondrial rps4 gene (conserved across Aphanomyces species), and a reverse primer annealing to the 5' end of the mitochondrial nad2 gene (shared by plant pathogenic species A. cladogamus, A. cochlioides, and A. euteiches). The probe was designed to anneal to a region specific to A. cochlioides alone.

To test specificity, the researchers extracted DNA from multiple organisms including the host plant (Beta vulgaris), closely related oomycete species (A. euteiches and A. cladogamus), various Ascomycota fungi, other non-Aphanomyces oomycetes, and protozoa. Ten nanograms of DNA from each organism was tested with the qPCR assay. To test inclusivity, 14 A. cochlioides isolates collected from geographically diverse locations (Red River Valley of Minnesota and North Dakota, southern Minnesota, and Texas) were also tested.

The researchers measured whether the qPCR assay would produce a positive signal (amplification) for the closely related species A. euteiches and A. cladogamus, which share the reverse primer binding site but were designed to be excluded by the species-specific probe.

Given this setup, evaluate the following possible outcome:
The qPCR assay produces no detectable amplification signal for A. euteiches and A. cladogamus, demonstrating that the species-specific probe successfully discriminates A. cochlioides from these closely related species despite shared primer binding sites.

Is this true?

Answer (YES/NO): YES